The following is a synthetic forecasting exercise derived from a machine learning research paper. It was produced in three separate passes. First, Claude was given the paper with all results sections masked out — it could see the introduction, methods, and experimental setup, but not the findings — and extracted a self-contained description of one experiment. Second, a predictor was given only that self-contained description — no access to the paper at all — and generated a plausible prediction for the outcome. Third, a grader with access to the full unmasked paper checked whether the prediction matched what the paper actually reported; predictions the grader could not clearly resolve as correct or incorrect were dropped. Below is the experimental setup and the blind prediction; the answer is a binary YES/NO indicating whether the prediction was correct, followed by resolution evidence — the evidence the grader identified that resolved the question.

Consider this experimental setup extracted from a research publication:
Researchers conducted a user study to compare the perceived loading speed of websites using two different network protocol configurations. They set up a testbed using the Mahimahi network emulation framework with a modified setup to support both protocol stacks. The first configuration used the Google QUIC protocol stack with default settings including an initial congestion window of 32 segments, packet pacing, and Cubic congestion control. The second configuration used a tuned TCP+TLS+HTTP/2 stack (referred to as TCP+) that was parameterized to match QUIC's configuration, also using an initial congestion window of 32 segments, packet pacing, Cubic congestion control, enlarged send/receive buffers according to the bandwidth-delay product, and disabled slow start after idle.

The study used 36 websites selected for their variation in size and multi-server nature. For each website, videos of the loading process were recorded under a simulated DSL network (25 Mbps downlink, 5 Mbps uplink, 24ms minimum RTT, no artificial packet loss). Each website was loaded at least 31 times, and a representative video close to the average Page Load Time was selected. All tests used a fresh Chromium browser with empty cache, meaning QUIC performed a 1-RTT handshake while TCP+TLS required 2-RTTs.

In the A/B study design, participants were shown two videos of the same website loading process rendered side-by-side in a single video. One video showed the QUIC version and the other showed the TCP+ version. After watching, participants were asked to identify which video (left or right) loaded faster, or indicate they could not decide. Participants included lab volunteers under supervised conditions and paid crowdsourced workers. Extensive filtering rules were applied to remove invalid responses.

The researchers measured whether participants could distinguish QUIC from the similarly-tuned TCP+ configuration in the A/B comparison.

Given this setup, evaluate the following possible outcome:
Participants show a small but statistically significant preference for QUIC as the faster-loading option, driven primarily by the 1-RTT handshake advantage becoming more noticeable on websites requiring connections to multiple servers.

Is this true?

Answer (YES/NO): NO